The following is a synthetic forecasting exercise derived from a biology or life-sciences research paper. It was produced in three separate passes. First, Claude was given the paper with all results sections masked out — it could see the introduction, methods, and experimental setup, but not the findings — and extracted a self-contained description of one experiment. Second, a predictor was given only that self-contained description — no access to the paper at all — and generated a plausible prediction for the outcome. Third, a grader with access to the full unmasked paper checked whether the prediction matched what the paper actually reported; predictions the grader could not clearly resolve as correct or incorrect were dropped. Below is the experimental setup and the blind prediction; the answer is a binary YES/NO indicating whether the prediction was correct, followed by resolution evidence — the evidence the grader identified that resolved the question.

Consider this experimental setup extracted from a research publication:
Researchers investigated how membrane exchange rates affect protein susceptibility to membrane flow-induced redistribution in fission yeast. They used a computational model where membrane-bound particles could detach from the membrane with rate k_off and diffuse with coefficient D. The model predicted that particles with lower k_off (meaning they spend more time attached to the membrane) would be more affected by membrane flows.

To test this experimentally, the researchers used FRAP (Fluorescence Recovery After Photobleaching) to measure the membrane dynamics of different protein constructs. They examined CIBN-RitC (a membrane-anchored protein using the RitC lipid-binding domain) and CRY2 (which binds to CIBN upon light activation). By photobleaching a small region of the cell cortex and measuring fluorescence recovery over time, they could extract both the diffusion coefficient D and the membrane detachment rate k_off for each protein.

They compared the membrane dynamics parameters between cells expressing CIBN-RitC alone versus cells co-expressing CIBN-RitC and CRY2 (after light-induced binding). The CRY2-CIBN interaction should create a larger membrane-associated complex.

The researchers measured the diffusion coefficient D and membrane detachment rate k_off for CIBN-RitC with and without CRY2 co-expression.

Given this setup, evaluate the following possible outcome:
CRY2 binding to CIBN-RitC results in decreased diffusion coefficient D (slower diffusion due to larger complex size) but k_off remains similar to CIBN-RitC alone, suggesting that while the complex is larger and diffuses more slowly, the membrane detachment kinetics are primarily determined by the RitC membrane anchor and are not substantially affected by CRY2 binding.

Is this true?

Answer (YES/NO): NO